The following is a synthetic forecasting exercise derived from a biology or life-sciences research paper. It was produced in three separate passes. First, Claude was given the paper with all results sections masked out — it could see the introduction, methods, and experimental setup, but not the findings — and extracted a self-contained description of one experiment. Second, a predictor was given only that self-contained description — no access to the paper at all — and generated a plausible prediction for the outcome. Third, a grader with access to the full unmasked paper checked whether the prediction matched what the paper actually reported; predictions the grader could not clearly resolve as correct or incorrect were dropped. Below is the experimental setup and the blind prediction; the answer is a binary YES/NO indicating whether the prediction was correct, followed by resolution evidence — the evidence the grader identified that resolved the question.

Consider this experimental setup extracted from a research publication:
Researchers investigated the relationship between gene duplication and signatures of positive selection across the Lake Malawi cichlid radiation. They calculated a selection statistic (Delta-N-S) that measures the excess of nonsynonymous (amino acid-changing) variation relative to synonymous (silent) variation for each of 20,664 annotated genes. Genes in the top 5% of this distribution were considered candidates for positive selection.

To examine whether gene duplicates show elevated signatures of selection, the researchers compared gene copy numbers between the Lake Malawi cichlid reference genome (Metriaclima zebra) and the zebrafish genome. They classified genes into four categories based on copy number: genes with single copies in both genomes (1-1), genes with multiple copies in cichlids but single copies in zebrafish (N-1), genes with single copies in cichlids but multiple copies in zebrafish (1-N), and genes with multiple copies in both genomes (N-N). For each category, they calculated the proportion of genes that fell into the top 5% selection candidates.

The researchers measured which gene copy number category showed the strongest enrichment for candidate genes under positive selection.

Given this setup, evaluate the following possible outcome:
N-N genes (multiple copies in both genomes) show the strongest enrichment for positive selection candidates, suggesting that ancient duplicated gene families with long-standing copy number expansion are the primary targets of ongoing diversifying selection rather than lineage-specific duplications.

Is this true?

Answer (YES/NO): YES